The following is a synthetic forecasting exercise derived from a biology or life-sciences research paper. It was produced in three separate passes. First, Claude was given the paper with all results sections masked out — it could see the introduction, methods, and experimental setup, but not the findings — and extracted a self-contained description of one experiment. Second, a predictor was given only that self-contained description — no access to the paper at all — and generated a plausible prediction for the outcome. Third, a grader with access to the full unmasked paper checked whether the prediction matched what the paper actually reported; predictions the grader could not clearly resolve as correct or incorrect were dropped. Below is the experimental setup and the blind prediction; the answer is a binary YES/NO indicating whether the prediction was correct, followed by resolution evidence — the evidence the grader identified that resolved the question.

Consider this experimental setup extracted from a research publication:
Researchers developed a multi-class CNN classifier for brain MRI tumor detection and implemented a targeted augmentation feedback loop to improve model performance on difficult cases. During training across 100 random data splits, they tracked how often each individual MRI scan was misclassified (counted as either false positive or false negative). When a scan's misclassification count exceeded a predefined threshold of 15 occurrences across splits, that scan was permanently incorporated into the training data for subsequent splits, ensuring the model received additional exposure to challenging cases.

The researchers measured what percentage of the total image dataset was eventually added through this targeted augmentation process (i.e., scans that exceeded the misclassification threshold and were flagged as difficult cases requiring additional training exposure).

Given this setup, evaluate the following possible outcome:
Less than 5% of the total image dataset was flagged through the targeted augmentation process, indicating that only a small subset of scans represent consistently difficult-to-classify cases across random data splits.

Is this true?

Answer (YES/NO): YES